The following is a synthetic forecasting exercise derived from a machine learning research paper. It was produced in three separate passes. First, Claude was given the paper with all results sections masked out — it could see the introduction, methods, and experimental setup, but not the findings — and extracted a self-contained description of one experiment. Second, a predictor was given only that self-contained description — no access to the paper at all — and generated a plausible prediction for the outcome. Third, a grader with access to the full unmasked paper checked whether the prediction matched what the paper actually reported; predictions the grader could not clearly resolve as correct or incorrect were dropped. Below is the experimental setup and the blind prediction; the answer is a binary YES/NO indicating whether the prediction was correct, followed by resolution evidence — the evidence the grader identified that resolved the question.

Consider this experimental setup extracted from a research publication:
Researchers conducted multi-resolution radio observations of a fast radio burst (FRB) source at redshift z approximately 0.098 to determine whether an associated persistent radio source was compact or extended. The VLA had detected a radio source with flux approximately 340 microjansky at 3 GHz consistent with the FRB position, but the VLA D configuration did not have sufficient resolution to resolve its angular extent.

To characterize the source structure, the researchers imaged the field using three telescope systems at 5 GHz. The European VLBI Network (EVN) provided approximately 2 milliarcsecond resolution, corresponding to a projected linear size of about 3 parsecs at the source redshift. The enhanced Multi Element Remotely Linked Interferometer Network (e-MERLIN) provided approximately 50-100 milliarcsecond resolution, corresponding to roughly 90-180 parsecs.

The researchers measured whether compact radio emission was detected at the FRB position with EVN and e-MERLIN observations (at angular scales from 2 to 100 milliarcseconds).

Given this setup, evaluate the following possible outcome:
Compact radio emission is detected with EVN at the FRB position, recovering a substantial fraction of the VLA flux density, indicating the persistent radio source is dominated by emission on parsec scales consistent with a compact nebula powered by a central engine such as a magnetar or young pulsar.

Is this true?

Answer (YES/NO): NO